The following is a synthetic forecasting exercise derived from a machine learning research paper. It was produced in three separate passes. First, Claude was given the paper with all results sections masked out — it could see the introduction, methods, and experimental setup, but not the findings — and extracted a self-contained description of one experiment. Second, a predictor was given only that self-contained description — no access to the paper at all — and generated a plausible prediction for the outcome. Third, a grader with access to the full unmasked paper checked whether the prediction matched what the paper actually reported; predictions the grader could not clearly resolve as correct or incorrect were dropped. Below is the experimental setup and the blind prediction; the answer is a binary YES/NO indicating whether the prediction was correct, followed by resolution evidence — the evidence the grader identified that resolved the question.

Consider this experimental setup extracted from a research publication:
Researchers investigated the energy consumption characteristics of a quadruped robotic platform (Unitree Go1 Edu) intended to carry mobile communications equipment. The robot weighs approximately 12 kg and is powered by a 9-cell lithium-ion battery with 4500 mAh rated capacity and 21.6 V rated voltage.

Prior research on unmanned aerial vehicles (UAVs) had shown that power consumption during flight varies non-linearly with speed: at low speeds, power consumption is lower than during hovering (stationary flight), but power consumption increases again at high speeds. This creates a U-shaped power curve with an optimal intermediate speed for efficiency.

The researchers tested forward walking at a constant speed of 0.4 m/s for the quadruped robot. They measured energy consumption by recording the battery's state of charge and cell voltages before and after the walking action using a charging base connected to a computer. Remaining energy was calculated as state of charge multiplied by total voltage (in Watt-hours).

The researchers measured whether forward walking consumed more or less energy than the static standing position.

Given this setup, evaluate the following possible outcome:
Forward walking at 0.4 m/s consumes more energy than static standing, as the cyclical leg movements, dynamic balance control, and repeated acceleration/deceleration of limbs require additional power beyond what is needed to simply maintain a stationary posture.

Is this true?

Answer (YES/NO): YES